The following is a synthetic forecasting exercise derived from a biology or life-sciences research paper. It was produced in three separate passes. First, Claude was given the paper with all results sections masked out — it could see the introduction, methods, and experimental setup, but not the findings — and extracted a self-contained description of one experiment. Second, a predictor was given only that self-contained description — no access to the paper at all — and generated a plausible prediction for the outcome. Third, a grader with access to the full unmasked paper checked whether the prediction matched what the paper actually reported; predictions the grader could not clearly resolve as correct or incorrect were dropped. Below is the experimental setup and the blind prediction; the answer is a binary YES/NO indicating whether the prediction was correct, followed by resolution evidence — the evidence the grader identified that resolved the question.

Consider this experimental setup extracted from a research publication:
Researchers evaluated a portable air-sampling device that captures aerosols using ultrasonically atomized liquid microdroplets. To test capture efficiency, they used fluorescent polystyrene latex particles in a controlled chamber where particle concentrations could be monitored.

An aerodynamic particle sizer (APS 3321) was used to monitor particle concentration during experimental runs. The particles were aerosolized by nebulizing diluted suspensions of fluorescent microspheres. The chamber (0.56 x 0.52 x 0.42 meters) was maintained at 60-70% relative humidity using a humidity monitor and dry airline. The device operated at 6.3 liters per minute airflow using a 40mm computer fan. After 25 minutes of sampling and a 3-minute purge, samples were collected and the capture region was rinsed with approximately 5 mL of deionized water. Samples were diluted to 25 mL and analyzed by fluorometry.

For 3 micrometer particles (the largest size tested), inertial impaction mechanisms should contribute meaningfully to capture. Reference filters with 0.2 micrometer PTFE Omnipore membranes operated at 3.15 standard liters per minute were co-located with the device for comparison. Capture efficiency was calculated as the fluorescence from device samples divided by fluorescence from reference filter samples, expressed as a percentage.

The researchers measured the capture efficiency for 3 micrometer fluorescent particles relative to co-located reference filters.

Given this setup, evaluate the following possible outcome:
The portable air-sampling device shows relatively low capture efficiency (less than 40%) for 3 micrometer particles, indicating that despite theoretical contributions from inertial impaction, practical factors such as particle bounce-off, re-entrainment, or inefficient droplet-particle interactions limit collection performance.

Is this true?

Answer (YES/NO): YES